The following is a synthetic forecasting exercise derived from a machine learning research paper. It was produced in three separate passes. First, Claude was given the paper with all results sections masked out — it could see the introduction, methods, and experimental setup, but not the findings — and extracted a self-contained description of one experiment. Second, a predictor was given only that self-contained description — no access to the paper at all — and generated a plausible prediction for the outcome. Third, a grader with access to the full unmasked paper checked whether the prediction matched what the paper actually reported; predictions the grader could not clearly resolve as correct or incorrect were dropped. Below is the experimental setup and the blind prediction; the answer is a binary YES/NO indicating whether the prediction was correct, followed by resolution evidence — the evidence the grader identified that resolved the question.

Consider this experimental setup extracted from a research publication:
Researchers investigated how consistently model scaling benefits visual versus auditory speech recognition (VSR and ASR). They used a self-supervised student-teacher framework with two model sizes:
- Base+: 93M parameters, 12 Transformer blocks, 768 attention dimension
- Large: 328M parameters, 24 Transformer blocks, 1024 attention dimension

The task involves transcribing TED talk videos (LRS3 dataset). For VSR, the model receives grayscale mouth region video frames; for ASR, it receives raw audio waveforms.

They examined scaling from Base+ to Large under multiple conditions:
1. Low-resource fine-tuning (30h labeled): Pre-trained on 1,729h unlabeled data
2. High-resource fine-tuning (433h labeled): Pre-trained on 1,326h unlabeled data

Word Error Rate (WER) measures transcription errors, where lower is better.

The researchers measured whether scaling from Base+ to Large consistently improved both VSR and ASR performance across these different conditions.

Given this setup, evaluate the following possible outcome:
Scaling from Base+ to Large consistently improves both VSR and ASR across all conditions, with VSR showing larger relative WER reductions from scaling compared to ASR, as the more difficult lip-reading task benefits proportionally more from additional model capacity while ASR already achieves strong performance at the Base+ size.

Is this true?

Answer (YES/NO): NO